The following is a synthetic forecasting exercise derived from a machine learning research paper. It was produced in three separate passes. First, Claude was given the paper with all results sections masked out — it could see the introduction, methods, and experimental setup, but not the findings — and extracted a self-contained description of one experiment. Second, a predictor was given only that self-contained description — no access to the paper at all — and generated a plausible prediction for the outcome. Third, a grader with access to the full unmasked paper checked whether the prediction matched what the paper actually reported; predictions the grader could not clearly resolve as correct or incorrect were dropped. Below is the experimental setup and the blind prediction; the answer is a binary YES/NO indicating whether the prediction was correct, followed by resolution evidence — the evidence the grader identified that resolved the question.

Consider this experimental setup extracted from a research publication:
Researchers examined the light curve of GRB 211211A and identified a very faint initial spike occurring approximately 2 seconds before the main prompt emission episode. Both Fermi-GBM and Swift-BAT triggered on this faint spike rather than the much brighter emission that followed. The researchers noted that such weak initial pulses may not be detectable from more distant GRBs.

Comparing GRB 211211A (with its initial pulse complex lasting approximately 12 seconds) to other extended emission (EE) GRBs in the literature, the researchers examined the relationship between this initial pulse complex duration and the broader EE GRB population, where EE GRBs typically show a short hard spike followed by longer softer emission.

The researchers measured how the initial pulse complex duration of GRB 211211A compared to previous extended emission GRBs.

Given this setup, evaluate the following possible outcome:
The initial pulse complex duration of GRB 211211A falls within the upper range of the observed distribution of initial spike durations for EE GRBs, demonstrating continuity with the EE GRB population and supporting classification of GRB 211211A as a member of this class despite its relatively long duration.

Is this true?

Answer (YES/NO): NO